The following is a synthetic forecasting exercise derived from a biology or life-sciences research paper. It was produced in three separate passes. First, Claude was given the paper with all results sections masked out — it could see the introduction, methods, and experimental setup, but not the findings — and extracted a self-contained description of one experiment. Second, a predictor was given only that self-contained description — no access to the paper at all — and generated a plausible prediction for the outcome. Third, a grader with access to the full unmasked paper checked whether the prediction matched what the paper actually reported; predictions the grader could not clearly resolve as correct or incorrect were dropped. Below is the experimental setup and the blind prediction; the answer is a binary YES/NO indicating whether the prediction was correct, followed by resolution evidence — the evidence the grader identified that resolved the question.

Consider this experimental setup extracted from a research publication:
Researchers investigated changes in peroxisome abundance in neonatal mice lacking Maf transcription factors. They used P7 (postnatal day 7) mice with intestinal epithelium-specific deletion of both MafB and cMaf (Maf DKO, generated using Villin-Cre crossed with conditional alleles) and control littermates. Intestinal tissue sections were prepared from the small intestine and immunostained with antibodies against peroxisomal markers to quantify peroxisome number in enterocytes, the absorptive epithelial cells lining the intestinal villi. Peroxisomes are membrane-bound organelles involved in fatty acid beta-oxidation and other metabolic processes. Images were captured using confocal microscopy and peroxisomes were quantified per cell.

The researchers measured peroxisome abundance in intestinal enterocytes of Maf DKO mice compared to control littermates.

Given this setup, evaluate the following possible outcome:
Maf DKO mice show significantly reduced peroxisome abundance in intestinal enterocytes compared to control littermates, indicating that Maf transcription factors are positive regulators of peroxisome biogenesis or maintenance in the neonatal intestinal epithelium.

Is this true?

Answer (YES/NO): NO